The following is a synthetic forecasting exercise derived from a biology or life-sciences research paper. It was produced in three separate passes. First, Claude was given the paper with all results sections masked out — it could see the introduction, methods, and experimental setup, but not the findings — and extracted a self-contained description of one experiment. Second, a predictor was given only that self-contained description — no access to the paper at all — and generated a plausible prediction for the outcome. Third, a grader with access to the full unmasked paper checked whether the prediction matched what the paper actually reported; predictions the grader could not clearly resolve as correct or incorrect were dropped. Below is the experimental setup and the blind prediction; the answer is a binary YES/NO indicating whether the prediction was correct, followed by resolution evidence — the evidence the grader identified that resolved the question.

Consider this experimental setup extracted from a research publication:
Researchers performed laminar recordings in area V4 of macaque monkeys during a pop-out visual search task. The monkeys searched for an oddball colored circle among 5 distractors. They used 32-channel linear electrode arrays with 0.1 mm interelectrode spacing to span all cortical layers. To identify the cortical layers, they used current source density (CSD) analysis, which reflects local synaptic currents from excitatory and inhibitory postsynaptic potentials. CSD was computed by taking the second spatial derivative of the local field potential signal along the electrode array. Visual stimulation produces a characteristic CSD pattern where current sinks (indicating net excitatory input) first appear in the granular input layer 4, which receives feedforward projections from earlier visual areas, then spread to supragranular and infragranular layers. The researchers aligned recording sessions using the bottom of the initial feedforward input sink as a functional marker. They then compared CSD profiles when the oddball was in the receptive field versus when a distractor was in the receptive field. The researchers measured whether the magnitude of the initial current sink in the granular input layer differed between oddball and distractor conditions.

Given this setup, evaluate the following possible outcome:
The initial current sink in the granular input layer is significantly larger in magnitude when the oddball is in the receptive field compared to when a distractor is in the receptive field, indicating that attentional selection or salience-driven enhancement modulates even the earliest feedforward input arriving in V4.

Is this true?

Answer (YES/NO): YES